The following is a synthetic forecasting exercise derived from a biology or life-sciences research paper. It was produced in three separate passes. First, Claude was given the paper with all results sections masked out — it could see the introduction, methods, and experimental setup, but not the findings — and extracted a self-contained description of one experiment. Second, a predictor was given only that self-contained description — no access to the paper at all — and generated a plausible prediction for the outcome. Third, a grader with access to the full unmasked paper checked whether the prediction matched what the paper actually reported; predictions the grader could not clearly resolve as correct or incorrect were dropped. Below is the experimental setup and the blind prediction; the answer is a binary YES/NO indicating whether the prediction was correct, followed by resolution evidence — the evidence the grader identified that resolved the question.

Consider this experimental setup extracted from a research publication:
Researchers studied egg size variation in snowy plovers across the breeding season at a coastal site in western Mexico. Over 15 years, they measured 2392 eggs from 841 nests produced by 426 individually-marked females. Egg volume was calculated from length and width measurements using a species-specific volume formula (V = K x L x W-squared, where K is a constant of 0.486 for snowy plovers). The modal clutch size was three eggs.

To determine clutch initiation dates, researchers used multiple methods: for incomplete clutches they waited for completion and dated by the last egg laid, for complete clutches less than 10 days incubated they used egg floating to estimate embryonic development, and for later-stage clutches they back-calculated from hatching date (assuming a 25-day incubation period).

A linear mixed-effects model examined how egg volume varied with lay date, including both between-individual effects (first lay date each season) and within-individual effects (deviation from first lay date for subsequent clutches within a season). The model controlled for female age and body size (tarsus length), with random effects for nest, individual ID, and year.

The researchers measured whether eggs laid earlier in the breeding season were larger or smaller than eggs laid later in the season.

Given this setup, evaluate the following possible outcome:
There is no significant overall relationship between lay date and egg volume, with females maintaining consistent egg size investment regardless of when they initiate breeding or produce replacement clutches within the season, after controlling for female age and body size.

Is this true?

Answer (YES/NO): NO